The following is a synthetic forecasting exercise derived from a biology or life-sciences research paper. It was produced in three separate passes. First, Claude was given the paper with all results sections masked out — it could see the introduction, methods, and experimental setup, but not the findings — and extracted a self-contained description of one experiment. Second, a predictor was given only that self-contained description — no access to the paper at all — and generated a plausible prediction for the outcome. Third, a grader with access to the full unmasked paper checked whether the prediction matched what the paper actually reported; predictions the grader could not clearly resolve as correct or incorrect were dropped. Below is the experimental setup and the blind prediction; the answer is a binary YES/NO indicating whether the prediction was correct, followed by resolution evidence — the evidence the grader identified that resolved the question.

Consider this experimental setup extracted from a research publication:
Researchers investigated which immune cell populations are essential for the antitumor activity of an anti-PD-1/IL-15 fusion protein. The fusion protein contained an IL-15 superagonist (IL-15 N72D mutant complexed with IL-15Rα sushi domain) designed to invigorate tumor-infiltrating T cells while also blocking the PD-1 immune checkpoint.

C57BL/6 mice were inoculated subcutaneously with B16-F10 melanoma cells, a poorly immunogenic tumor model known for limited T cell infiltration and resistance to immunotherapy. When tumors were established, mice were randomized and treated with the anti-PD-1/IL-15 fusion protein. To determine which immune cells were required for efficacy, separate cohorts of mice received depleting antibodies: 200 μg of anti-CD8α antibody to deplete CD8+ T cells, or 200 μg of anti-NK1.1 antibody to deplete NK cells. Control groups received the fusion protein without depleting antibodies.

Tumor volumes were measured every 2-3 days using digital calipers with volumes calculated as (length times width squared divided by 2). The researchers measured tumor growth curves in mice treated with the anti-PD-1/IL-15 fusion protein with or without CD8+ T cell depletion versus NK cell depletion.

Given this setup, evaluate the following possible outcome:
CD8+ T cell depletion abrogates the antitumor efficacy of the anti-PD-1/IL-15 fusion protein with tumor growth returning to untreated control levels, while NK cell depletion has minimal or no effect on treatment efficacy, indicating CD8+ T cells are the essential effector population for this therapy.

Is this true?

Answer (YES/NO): NO